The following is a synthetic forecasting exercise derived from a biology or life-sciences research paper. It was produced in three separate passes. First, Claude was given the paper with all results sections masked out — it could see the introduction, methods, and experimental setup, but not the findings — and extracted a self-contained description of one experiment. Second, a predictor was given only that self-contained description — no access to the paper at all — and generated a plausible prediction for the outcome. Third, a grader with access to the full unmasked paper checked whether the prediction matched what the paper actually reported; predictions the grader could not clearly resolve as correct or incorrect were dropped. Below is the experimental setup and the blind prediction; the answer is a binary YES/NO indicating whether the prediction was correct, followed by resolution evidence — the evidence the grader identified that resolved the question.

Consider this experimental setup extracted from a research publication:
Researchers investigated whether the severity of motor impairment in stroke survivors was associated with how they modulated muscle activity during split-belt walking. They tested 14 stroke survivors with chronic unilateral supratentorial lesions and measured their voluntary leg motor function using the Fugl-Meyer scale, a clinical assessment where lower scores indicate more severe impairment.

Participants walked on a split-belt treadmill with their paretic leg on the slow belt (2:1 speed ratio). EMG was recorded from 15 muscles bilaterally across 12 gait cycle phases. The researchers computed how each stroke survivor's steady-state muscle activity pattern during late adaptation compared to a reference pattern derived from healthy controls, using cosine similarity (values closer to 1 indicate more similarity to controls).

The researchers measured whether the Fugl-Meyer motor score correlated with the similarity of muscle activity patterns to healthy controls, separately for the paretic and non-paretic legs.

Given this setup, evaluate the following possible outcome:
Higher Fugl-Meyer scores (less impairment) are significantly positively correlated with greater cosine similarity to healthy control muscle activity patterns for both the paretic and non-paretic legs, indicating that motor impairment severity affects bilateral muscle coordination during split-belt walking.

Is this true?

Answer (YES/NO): NO